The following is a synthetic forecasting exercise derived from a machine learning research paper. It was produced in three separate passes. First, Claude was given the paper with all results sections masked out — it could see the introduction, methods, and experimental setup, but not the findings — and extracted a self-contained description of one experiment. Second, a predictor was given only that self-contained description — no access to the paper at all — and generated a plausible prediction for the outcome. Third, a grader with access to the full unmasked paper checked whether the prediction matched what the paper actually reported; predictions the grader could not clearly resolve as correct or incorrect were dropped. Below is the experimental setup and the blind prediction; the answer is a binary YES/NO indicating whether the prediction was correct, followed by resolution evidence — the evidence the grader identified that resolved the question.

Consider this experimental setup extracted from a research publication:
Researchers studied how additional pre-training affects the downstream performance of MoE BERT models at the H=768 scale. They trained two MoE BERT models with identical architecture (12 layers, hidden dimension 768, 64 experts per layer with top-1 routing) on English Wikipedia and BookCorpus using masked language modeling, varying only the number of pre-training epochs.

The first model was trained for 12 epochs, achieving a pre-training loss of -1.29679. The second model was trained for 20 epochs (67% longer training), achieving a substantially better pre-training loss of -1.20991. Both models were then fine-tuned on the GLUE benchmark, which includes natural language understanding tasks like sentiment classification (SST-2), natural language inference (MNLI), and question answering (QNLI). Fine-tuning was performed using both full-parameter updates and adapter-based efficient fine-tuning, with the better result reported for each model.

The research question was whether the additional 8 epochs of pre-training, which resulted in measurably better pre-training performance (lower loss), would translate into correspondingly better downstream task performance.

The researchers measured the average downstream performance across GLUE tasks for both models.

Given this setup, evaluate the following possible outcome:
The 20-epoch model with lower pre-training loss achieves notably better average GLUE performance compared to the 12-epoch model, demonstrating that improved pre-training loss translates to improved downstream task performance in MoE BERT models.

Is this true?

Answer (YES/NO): NO